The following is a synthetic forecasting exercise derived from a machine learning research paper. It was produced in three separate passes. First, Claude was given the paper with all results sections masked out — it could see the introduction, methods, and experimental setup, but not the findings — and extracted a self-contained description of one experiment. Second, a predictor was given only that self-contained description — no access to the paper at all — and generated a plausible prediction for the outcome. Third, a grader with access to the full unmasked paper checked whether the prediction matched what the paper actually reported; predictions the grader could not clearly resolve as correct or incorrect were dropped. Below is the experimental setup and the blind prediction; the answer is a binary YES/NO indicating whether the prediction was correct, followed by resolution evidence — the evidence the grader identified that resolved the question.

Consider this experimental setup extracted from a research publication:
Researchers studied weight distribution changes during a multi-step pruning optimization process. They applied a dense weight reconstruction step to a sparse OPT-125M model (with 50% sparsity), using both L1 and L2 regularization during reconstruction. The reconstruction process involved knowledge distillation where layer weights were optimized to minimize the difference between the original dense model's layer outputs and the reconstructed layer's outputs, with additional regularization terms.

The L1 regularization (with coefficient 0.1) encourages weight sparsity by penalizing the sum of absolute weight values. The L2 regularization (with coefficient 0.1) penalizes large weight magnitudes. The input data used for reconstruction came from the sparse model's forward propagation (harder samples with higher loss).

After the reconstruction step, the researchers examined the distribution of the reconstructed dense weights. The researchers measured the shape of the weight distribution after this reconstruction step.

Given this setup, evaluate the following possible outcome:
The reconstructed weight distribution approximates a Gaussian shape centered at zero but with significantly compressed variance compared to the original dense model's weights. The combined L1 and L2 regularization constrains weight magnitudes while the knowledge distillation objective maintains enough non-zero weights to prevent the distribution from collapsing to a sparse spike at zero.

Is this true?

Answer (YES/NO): NO